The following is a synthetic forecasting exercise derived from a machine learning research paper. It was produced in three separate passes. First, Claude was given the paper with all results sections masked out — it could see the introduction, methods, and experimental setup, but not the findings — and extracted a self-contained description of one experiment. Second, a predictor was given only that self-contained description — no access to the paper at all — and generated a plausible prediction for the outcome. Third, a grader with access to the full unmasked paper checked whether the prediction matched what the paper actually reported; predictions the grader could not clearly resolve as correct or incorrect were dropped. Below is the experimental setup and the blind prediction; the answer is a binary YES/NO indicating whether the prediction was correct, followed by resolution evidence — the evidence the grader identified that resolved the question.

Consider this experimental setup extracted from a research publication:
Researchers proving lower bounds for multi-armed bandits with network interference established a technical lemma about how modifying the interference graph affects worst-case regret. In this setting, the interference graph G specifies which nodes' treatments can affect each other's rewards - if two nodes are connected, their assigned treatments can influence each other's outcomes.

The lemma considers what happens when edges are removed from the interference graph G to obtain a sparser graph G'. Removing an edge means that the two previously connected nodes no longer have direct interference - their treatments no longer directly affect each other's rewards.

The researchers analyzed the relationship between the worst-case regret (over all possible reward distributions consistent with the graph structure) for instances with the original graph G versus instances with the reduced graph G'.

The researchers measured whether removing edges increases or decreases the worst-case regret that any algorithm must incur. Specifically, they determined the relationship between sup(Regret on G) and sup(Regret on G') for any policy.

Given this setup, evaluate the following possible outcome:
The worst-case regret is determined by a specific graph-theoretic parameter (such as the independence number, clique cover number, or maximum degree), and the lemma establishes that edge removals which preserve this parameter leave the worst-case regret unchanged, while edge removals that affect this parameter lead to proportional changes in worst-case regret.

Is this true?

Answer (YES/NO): NO